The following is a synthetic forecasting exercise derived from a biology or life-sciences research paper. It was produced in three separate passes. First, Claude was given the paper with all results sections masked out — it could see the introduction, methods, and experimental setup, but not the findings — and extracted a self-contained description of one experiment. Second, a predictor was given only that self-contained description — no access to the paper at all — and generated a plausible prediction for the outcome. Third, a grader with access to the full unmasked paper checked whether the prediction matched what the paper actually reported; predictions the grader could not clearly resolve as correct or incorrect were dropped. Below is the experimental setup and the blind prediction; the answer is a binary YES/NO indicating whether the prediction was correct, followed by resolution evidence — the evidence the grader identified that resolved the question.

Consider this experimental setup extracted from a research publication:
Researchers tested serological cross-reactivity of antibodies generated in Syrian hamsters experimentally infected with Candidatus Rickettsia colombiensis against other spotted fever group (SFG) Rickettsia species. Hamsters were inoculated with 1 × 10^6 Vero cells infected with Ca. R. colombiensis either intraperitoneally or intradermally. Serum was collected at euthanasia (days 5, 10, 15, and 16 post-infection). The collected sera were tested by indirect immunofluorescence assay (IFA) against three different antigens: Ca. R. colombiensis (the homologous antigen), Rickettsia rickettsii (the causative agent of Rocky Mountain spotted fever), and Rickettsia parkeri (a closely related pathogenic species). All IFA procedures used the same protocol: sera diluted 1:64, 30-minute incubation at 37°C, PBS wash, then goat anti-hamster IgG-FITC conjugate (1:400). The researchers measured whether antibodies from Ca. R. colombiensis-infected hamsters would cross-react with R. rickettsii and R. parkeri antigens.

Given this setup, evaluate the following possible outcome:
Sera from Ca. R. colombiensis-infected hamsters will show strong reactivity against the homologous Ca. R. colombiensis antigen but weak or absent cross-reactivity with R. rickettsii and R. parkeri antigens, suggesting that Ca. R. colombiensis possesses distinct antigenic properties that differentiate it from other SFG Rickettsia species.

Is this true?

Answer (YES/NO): YES